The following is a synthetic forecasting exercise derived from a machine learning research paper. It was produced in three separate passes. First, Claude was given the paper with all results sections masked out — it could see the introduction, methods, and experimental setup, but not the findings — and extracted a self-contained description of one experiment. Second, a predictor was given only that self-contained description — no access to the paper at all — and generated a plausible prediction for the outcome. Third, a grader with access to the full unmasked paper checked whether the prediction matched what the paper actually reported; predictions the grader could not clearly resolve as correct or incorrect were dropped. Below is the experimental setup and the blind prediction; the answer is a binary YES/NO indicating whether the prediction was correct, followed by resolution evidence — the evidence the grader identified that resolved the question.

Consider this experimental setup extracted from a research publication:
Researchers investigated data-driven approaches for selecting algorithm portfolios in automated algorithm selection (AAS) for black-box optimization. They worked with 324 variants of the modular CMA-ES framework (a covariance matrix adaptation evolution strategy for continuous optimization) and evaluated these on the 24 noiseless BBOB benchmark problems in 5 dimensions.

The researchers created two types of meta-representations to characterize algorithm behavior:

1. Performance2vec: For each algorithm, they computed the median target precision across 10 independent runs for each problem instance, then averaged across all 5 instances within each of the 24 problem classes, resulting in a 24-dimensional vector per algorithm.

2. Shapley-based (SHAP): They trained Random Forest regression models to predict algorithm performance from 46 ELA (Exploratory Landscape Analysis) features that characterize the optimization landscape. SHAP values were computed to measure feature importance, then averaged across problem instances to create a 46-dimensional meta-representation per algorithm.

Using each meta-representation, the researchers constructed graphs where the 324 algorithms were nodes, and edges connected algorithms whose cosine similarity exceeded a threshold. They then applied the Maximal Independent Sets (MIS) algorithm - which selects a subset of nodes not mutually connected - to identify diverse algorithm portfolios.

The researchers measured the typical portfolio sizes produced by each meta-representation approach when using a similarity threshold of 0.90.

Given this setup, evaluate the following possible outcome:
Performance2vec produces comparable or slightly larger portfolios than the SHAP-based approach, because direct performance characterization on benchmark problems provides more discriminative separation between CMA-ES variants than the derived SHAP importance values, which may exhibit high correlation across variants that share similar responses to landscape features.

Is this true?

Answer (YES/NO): NO